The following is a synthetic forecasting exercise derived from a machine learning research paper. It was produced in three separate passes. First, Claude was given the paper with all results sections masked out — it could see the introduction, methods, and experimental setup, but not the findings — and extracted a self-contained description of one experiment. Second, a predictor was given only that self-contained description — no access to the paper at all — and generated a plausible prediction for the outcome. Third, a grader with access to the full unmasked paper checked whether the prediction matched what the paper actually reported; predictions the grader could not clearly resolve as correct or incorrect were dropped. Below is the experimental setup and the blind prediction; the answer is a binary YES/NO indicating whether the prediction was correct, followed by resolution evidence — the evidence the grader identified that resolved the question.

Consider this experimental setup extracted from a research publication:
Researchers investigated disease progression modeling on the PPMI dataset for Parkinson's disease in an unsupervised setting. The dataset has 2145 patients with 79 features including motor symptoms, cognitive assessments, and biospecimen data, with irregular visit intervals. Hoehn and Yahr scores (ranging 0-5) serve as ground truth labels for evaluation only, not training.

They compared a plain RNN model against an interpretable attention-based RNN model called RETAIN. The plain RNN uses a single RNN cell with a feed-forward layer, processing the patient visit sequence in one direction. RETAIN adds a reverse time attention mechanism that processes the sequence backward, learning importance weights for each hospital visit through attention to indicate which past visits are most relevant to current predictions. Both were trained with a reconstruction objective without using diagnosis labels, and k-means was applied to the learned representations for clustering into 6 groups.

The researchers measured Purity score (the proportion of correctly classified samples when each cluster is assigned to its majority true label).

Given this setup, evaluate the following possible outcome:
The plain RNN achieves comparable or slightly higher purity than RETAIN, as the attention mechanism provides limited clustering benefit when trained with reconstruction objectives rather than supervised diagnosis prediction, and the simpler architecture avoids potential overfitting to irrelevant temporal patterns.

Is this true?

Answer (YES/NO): NO